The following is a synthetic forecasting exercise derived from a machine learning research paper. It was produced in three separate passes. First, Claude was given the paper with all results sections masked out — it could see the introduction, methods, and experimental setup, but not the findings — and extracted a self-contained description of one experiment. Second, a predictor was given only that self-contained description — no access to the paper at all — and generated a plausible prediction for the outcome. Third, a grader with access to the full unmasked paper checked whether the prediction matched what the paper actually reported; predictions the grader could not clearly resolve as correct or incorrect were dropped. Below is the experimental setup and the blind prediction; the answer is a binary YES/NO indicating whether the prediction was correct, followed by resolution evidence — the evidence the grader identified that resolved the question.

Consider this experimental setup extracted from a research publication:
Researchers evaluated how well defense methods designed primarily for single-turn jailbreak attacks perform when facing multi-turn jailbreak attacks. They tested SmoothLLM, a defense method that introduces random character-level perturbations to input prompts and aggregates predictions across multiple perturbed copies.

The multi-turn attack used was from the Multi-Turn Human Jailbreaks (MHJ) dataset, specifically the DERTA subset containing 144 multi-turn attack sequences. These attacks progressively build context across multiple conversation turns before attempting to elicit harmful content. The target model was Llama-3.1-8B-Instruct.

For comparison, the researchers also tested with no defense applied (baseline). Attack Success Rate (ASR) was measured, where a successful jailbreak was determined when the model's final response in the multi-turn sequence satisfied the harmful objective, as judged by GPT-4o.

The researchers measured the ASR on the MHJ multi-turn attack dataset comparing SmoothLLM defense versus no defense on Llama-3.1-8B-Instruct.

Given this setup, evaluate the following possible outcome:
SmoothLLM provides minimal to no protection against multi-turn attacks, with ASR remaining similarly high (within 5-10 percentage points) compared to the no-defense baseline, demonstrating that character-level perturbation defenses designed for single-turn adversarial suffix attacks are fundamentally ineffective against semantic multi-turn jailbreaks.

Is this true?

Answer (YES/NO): NO